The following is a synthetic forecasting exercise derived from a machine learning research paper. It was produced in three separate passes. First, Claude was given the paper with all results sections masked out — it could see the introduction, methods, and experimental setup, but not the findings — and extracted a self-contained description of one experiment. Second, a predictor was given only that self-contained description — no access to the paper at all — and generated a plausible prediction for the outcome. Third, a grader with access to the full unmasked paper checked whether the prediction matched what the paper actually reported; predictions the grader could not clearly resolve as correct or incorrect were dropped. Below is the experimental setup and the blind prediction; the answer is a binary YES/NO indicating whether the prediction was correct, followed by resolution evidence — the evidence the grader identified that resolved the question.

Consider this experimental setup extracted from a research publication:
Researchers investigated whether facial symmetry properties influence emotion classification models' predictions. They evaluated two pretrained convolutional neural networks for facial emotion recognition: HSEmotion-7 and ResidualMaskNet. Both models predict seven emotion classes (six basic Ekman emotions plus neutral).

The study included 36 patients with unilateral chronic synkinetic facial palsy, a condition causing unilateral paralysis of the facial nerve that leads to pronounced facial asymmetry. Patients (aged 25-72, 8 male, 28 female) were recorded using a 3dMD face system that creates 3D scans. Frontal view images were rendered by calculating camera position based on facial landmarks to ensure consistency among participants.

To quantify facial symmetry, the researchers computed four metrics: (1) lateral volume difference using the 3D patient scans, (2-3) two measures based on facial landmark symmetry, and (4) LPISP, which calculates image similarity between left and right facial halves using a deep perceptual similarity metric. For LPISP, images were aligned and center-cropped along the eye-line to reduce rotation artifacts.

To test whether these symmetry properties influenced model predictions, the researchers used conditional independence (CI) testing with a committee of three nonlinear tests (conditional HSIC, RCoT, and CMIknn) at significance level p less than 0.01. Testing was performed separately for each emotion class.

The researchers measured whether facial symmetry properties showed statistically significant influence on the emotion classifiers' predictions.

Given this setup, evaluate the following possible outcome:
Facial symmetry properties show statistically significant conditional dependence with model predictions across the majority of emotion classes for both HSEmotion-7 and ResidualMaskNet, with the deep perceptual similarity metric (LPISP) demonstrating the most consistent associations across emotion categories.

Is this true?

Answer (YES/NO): YES